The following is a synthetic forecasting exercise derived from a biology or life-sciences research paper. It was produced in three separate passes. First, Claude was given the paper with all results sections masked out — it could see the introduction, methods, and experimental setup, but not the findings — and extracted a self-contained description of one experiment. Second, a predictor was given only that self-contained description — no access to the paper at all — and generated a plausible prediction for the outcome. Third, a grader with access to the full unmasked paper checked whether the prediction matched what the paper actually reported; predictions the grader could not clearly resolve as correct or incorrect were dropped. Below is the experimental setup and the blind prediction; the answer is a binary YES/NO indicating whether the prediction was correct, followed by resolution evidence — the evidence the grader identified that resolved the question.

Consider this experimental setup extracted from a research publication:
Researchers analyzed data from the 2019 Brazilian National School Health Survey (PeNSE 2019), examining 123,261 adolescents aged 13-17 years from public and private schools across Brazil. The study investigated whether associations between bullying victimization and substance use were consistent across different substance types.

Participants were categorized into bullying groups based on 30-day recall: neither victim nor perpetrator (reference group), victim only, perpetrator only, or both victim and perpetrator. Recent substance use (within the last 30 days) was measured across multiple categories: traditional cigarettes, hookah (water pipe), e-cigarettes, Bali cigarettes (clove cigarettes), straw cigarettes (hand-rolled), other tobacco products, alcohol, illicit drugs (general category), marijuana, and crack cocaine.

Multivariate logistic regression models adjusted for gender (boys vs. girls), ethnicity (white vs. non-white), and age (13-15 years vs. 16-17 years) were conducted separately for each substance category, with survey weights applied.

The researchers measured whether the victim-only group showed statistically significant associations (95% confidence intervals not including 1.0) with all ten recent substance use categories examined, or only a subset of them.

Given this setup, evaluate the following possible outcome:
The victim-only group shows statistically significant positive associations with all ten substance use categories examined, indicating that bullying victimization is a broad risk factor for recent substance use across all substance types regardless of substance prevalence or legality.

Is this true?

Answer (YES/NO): YES